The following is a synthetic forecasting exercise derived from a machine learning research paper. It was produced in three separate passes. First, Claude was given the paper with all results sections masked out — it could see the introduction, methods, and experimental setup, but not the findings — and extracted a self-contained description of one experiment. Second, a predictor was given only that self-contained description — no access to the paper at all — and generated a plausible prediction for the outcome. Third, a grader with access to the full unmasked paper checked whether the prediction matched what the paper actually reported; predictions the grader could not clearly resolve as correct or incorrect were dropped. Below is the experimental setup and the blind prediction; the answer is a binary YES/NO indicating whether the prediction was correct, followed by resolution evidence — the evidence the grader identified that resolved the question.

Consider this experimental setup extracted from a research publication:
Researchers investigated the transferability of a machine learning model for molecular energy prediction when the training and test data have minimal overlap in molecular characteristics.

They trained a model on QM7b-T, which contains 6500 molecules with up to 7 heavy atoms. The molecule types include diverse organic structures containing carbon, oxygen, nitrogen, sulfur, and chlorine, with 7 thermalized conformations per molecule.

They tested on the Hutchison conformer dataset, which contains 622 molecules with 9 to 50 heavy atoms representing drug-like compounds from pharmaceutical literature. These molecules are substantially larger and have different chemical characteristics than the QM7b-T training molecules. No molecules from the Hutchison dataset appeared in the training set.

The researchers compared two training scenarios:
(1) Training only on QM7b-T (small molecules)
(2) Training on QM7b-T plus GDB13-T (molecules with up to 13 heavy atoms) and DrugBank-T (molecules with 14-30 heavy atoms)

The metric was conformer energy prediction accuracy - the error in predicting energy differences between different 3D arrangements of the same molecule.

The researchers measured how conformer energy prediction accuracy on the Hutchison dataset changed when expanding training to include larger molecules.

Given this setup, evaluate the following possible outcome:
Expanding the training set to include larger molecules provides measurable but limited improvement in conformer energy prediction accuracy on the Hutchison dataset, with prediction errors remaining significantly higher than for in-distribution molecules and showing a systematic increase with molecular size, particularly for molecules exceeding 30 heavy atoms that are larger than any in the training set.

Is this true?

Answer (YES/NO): NO